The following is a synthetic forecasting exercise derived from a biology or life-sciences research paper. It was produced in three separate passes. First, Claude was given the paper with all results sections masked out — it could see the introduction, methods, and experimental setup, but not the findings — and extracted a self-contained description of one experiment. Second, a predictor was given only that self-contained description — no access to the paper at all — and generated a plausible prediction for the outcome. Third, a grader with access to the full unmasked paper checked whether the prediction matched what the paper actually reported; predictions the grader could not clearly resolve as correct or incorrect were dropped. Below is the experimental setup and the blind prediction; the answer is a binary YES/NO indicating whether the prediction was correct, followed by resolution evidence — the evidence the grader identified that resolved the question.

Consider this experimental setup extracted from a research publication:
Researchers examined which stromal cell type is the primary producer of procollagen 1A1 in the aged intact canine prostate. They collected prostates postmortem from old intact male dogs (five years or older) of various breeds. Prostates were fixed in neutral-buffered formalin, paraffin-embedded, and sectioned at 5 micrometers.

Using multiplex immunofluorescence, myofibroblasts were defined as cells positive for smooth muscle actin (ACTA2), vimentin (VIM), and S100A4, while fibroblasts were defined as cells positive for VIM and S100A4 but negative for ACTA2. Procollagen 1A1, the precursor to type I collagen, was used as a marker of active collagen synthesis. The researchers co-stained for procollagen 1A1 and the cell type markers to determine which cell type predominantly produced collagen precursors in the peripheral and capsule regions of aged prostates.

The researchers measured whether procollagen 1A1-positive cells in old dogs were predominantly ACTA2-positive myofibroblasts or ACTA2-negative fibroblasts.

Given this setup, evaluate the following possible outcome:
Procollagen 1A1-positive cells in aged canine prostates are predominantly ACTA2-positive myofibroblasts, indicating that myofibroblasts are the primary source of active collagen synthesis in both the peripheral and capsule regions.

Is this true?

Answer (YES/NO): NO